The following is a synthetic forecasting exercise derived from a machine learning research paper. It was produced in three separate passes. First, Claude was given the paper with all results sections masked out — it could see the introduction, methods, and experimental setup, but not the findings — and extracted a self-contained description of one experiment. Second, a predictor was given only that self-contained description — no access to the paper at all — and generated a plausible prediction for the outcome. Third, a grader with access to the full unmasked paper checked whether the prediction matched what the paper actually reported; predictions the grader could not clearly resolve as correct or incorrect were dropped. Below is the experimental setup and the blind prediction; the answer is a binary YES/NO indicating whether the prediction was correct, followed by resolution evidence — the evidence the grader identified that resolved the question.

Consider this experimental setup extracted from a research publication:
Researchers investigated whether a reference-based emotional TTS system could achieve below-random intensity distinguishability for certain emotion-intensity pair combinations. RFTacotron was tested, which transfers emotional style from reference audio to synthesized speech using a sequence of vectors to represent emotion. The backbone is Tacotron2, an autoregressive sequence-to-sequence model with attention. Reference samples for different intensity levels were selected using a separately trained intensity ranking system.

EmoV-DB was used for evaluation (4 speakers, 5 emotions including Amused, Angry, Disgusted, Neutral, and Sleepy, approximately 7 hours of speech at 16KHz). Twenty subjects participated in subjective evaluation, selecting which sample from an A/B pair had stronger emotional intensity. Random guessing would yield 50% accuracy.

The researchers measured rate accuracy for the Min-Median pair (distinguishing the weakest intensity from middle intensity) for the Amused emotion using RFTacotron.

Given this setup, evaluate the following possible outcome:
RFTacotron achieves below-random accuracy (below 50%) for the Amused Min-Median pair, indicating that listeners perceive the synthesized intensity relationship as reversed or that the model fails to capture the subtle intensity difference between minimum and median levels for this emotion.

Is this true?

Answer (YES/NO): YES